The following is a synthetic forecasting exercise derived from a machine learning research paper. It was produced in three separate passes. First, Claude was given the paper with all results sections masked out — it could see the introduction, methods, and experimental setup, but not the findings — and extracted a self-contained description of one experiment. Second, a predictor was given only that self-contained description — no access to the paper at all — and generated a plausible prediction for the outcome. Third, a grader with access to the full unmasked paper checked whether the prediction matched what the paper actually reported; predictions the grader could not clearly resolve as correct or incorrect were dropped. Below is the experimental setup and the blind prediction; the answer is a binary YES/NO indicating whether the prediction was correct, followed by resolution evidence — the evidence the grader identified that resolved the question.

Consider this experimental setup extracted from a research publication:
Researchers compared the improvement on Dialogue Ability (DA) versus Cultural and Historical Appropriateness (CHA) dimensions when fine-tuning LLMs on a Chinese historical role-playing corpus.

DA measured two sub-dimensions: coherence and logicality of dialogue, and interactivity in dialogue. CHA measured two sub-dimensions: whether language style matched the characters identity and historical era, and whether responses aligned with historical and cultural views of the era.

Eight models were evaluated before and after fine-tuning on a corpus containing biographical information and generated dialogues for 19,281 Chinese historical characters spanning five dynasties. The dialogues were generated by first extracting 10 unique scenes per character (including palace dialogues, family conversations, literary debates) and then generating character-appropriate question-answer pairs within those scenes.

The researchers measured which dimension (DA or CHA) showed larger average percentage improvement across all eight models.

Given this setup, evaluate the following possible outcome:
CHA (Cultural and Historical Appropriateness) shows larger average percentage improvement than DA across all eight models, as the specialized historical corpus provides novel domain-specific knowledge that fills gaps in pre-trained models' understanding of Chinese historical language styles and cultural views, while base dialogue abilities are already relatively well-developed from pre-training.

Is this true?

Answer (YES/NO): YES